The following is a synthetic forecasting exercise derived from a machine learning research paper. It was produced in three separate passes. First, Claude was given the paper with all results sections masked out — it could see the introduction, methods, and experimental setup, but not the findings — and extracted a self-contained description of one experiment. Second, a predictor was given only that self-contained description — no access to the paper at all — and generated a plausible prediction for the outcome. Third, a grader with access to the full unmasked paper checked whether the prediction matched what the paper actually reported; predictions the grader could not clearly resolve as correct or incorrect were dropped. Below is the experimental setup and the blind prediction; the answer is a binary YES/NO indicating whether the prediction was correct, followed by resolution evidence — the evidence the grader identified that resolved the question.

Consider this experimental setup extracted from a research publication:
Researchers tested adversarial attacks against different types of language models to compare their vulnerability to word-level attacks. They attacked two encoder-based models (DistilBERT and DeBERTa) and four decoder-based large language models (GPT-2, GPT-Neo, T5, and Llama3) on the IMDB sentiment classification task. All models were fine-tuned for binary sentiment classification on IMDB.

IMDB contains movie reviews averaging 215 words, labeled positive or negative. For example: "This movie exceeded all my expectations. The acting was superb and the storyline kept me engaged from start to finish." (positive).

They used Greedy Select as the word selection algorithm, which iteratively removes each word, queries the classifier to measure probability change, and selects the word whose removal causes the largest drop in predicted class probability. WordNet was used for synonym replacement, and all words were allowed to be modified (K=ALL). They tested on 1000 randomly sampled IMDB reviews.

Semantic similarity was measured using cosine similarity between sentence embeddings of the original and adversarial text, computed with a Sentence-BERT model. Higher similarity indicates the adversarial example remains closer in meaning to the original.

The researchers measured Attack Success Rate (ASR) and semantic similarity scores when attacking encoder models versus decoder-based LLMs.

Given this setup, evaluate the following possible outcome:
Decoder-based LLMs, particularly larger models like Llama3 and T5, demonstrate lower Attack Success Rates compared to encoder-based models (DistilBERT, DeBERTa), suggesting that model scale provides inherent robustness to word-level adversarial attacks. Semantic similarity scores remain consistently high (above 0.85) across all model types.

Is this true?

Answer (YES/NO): NO